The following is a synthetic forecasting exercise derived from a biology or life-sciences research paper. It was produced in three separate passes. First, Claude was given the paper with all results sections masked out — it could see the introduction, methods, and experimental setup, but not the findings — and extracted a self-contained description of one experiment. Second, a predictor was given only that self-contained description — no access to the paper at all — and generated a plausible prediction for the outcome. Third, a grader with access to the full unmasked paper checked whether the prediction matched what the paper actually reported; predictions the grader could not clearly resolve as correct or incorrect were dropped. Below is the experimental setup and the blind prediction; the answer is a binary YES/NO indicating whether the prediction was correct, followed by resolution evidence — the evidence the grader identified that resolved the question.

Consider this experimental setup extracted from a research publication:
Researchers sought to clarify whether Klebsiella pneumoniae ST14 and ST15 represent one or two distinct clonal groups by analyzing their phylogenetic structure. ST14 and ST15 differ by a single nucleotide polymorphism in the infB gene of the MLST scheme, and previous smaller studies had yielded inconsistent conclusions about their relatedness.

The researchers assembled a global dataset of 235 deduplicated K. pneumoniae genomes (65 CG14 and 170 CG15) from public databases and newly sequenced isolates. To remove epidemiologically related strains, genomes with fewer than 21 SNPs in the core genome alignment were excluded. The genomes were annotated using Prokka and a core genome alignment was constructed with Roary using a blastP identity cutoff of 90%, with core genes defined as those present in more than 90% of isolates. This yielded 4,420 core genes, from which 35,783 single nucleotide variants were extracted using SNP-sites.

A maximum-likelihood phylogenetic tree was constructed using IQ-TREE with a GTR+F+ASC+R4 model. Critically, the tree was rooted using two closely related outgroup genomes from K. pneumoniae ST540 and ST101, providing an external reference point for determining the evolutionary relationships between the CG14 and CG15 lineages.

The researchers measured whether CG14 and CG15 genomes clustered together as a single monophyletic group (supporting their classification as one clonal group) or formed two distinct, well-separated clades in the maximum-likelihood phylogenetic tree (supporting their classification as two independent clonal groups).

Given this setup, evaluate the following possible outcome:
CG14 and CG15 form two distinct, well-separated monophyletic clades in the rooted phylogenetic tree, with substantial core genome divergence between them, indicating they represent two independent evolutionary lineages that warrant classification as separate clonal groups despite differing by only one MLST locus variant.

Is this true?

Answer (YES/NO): YES